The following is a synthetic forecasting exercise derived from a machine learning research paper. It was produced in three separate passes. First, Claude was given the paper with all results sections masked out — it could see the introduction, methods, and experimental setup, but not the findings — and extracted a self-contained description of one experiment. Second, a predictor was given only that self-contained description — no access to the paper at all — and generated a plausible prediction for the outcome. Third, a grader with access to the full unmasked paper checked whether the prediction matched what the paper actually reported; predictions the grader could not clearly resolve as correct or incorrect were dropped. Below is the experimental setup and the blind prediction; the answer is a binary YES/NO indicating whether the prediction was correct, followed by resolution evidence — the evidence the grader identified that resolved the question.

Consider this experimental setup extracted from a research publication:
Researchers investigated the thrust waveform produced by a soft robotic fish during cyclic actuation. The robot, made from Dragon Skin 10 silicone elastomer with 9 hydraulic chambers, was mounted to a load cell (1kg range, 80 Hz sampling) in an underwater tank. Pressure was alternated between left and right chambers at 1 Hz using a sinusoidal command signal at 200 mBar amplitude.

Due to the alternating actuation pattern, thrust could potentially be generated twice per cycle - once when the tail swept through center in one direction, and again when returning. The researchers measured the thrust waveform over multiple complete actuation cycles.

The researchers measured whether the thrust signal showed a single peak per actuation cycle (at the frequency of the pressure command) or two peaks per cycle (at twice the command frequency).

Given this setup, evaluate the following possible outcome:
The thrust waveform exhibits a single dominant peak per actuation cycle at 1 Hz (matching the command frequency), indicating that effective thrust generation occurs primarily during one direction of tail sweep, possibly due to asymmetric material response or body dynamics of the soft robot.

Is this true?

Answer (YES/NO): NO